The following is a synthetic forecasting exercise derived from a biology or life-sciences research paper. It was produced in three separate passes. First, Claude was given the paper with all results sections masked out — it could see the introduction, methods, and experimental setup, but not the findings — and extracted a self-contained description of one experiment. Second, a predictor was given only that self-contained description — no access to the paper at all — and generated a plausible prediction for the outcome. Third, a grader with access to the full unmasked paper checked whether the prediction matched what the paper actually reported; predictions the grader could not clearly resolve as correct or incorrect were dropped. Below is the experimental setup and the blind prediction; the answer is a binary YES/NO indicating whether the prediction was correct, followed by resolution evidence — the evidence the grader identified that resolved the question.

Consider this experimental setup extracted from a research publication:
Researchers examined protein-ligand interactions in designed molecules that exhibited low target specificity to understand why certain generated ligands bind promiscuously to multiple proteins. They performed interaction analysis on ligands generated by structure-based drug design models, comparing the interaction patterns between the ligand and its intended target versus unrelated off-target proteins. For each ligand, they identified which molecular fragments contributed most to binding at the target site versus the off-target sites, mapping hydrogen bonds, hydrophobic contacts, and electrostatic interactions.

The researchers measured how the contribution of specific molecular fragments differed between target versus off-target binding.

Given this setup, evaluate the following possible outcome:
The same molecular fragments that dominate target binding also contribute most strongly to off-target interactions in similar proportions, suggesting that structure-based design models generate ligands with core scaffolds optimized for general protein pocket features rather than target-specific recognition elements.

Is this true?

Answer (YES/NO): NO